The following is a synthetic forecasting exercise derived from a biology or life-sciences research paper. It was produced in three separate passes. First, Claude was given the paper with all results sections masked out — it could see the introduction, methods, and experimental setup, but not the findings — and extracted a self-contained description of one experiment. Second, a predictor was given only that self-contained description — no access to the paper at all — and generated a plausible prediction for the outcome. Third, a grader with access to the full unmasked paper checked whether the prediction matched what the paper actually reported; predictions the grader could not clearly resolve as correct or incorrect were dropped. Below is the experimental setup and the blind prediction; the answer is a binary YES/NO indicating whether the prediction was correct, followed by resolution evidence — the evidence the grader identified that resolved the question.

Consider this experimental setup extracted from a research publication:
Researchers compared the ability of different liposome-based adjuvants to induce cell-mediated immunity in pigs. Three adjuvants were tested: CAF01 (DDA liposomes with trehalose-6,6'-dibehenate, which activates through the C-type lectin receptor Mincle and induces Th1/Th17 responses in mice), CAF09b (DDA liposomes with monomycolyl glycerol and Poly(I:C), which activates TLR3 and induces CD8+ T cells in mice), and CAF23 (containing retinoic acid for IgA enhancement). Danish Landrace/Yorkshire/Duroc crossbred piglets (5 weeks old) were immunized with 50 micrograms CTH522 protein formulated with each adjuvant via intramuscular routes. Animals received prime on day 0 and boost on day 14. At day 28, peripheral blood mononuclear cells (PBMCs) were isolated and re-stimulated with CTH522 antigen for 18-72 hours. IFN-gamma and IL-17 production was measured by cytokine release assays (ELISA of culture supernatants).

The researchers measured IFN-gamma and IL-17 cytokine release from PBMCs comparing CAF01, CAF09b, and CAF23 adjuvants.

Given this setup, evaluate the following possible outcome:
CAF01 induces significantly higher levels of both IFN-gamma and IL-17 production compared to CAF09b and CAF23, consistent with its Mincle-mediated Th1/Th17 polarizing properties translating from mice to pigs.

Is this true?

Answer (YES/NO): NO